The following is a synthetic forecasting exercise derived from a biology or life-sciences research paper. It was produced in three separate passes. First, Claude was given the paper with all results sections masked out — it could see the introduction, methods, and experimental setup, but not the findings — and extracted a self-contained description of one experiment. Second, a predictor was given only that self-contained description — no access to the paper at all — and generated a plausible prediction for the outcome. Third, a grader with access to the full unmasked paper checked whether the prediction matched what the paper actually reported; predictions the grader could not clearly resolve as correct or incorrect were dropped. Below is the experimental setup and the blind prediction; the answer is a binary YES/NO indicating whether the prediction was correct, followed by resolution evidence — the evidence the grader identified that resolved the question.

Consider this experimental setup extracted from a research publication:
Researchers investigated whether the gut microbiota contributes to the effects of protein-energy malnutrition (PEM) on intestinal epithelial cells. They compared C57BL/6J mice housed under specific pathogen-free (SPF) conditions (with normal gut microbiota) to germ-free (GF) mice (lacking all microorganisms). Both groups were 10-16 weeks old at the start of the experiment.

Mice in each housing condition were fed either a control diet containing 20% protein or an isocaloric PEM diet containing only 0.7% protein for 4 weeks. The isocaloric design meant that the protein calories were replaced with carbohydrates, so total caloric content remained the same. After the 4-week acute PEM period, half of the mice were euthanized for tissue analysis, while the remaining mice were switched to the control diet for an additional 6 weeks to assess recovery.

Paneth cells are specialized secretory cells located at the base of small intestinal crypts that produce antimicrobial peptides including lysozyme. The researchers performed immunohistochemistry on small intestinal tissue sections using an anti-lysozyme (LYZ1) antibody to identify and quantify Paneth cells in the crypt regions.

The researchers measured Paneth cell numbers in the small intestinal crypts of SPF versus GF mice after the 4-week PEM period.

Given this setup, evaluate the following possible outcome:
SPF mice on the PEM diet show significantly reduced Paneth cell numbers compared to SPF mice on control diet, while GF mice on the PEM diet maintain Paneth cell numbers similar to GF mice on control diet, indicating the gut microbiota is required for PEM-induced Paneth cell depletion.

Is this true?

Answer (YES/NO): YES